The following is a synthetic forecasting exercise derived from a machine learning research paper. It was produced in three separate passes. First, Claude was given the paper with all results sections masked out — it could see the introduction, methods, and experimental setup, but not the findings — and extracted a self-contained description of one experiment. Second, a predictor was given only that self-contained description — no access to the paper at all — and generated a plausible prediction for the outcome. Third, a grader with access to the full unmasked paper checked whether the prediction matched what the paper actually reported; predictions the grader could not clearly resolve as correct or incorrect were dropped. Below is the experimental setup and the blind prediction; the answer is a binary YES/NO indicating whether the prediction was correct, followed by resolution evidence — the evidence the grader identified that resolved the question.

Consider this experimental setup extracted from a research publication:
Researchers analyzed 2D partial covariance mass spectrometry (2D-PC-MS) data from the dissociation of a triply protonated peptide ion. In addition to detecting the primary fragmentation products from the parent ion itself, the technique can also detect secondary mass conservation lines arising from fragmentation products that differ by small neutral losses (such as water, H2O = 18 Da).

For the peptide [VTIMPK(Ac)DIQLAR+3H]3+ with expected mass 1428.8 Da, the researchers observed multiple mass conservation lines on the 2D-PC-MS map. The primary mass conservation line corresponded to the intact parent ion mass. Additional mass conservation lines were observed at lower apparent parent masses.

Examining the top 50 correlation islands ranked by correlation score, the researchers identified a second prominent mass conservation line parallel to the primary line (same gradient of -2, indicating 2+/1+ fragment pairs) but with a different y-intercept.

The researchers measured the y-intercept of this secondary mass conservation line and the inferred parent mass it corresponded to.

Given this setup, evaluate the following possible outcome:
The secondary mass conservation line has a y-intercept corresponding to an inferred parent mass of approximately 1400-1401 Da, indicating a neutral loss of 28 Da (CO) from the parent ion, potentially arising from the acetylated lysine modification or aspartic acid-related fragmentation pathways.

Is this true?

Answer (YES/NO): NO